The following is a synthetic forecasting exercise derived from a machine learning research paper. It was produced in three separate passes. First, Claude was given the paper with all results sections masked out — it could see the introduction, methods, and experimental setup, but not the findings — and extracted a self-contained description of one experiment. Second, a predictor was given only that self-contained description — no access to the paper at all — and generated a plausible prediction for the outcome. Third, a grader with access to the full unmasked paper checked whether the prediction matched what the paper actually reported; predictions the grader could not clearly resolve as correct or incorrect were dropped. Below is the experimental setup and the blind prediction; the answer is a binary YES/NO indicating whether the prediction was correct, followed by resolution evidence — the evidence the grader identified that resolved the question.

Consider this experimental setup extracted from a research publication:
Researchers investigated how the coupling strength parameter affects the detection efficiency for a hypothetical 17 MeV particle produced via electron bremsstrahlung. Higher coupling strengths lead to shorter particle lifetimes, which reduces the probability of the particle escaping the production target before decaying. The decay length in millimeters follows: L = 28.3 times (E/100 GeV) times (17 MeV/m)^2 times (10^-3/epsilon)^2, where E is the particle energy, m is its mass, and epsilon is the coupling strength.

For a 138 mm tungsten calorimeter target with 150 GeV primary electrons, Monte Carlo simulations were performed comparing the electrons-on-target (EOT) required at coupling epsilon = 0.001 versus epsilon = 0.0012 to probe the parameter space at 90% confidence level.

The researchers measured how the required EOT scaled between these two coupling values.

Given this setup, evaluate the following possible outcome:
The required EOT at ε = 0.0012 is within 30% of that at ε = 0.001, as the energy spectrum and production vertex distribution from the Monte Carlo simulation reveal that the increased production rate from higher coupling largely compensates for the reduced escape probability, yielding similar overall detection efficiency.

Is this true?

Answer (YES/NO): NO